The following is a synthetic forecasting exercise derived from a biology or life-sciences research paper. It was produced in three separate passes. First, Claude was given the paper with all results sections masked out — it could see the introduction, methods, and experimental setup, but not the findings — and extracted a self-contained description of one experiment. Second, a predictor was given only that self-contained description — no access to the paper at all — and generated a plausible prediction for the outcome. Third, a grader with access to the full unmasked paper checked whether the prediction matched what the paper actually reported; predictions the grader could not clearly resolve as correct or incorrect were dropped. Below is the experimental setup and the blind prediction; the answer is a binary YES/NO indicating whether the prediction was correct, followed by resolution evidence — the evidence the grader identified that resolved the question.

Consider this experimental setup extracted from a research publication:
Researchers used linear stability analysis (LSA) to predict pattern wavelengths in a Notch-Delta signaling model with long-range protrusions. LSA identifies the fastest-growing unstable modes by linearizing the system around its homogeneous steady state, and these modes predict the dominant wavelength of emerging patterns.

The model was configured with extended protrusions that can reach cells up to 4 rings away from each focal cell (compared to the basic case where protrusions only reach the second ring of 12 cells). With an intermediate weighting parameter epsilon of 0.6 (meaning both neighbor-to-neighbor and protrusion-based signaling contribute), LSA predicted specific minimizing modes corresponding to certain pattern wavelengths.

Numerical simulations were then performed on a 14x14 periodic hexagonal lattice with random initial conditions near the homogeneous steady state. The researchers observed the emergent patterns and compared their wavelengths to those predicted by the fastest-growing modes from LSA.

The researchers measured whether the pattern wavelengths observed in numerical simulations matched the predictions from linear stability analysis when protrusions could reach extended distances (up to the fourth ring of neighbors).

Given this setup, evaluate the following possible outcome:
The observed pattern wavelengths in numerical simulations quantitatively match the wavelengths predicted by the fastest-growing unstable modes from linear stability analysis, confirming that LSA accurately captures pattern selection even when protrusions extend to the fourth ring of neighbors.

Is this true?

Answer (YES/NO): NO